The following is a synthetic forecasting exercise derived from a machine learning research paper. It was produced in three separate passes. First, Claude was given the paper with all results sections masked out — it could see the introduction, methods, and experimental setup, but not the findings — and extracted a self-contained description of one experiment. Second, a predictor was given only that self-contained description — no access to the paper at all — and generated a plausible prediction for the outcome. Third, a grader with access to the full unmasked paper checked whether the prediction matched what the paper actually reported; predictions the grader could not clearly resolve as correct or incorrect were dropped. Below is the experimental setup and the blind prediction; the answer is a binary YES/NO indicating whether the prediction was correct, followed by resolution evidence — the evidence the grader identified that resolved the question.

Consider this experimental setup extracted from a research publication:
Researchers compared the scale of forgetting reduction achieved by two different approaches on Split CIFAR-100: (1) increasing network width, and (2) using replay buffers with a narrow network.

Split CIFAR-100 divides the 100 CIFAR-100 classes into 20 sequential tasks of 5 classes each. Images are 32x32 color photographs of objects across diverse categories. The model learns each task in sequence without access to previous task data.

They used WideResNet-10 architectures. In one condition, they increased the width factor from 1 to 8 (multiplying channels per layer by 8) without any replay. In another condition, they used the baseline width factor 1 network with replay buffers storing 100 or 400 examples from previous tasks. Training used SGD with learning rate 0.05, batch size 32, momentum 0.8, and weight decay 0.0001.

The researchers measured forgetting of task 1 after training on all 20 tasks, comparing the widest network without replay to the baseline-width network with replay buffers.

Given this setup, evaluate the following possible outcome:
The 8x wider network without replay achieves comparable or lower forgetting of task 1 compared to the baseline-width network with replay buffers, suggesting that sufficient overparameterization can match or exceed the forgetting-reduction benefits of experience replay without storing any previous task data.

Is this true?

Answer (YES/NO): YES